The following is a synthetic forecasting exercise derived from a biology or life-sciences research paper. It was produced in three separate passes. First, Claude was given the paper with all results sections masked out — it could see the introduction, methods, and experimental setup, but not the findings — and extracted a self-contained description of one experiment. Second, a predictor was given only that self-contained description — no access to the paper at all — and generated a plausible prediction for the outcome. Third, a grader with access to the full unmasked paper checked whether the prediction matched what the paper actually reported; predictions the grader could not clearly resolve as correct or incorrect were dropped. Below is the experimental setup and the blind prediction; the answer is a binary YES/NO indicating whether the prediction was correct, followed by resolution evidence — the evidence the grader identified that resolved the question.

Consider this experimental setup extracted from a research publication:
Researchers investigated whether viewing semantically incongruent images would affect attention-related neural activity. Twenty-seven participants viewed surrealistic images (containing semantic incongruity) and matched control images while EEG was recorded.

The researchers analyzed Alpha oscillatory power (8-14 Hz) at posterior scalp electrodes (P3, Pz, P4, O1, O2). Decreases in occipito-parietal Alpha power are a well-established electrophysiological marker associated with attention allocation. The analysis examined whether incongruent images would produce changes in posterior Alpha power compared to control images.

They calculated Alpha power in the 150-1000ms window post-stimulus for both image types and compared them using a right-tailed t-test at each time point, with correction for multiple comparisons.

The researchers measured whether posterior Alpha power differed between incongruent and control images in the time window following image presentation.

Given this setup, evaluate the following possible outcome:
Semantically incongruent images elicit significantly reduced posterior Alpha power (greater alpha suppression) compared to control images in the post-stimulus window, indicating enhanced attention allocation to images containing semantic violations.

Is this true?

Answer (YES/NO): NO